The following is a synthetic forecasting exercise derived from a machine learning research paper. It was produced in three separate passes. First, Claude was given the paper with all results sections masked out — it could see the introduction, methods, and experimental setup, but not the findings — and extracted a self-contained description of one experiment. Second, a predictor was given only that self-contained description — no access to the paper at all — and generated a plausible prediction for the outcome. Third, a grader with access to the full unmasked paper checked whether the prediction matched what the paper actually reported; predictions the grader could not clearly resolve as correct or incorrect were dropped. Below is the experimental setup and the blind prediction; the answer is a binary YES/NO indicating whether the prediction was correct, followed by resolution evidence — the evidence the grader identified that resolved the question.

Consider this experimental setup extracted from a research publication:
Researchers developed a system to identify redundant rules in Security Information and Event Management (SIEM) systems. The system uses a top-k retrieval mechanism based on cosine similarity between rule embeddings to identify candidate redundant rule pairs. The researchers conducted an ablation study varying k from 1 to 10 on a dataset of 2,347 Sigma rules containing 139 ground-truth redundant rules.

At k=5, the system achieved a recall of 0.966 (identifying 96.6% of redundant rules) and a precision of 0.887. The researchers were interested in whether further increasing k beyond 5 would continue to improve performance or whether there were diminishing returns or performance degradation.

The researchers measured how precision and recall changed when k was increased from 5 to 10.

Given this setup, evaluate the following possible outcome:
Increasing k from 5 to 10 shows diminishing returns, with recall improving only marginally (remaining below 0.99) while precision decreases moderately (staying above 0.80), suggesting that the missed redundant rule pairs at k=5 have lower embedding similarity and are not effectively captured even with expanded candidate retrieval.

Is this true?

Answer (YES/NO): NO